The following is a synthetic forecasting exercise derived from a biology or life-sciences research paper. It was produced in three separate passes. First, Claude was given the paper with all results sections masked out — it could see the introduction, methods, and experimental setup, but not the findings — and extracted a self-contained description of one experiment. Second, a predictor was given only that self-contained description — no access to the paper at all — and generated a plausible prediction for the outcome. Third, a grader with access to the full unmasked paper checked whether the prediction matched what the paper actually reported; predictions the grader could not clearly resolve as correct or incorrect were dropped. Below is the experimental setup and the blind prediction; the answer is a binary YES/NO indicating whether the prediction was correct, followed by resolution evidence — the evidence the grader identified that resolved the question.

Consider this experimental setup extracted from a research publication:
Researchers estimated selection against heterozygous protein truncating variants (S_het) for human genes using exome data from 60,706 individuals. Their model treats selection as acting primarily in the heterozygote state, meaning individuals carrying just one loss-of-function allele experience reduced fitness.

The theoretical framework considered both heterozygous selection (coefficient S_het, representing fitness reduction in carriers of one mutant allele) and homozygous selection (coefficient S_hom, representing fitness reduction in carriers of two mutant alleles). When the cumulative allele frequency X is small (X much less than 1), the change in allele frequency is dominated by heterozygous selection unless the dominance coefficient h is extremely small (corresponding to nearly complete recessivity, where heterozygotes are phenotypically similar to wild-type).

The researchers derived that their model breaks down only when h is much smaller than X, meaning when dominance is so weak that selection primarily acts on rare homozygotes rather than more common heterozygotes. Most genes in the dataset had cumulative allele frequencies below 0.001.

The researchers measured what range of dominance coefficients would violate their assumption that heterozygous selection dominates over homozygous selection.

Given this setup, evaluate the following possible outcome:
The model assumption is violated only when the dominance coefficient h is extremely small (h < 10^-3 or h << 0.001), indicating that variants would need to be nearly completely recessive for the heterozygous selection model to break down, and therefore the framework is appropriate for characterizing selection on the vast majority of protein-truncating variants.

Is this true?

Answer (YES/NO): YES